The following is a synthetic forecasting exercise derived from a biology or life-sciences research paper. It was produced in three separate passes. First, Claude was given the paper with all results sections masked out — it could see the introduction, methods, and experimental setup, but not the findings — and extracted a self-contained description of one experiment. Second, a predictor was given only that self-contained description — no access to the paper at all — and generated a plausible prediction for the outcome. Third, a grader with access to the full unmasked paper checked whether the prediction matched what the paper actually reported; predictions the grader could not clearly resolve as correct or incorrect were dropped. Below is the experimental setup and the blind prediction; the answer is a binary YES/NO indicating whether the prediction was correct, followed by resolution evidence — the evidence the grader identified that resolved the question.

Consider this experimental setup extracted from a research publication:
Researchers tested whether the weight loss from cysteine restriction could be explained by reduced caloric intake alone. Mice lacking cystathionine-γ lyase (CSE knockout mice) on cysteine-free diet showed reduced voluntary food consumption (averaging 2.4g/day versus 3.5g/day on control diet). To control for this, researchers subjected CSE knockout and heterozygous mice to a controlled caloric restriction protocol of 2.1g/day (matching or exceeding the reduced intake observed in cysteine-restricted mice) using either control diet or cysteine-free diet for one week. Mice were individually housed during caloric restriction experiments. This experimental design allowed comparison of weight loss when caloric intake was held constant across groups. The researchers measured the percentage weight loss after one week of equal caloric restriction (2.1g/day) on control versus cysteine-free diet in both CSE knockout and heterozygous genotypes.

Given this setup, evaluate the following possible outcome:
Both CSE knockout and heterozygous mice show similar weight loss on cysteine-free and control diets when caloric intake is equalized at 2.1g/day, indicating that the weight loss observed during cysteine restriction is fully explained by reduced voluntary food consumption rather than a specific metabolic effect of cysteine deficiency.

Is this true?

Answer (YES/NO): NO